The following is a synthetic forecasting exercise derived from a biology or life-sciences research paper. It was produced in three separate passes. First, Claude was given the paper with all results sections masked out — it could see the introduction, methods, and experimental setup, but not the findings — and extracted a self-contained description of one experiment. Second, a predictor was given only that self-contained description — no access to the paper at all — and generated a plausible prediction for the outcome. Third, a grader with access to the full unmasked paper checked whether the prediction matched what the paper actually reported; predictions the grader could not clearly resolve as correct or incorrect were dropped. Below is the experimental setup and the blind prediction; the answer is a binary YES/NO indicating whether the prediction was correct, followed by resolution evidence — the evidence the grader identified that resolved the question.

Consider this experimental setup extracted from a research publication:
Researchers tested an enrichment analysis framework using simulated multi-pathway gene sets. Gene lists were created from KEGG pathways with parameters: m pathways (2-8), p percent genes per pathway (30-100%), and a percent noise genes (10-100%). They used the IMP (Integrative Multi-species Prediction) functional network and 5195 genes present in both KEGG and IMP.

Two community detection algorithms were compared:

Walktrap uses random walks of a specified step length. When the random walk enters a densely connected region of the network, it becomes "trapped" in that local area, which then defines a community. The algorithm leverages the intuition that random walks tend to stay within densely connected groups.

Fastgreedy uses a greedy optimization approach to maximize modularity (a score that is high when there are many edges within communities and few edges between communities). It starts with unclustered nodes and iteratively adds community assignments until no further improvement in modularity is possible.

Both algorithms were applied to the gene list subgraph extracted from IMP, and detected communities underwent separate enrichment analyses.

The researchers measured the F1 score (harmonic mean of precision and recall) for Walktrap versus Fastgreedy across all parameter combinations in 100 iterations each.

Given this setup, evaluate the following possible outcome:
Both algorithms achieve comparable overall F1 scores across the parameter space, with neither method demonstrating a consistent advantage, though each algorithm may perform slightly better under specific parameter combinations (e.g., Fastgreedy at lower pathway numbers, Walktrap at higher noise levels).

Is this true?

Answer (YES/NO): NO